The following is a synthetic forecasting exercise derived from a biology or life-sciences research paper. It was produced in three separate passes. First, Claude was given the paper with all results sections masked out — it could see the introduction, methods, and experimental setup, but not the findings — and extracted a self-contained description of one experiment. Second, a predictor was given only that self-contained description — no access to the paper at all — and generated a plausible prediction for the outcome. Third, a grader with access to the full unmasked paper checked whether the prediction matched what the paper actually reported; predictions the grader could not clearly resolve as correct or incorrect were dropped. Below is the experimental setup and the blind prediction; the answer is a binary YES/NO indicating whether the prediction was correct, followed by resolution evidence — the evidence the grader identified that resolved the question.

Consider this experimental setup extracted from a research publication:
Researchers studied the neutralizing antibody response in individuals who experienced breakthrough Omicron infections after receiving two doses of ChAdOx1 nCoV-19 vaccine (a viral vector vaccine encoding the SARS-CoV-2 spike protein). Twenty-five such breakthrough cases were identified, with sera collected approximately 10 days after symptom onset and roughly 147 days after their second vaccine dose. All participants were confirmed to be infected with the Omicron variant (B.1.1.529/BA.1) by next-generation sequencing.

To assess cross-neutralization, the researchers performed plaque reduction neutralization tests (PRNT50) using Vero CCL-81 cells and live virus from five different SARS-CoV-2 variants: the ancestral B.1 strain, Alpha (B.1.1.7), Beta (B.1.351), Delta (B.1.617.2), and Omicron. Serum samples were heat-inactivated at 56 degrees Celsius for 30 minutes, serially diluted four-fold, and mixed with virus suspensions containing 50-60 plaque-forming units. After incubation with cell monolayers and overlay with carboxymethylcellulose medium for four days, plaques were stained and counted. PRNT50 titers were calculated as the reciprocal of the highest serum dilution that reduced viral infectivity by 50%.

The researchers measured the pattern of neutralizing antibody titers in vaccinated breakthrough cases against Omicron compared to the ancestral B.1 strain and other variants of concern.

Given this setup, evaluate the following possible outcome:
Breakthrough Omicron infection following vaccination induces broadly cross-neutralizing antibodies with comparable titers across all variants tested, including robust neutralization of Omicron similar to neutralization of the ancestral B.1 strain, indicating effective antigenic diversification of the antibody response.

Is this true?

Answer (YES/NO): NO